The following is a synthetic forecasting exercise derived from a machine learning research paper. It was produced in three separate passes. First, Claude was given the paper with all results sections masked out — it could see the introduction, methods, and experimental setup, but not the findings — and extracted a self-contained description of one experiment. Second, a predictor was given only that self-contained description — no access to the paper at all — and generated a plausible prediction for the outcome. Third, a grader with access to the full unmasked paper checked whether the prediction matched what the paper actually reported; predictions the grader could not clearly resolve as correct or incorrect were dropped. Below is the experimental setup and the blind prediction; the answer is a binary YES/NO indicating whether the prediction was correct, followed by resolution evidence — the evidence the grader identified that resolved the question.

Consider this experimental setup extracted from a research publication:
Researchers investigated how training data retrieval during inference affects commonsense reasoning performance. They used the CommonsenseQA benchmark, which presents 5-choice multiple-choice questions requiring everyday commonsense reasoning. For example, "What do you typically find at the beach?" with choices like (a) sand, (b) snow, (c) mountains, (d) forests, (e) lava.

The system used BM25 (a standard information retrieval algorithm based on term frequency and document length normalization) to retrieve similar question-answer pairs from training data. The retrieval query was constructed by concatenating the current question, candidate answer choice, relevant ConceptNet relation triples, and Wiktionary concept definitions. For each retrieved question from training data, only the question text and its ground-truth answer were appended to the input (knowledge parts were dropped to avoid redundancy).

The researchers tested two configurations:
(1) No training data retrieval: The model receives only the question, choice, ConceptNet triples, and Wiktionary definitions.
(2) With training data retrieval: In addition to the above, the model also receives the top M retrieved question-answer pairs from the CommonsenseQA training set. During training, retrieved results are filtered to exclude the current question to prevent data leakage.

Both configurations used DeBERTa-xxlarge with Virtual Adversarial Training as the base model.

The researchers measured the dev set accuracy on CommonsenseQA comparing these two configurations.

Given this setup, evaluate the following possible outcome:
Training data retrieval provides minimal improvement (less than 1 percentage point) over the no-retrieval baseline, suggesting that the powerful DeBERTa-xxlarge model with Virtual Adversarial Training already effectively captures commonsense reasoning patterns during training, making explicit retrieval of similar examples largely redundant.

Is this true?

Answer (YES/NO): NO